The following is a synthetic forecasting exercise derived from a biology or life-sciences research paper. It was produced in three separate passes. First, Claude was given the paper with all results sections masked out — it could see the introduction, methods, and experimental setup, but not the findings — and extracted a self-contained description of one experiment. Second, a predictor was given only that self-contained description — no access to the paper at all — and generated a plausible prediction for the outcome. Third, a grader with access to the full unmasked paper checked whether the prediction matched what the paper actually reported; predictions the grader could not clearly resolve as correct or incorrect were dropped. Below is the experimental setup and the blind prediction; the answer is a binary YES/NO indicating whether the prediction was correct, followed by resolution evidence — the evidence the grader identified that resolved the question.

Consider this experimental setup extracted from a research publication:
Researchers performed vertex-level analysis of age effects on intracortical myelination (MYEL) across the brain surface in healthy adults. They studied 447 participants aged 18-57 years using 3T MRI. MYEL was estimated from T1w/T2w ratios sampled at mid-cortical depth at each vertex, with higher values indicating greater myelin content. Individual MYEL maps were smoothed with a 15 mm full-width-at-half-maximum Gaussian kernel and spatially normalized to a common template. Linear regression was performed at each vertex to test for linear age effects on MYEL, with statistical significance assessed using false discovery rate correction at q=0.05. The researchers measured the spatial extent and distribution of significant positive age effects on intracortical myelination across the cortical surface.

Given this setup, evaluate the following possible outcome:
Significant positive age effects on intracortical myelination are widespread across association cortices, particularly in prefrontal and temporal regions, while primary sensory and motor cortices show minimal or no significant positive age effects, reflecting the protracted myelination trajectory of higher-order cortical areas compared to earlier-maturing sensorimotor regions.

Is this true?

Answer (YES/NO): NO